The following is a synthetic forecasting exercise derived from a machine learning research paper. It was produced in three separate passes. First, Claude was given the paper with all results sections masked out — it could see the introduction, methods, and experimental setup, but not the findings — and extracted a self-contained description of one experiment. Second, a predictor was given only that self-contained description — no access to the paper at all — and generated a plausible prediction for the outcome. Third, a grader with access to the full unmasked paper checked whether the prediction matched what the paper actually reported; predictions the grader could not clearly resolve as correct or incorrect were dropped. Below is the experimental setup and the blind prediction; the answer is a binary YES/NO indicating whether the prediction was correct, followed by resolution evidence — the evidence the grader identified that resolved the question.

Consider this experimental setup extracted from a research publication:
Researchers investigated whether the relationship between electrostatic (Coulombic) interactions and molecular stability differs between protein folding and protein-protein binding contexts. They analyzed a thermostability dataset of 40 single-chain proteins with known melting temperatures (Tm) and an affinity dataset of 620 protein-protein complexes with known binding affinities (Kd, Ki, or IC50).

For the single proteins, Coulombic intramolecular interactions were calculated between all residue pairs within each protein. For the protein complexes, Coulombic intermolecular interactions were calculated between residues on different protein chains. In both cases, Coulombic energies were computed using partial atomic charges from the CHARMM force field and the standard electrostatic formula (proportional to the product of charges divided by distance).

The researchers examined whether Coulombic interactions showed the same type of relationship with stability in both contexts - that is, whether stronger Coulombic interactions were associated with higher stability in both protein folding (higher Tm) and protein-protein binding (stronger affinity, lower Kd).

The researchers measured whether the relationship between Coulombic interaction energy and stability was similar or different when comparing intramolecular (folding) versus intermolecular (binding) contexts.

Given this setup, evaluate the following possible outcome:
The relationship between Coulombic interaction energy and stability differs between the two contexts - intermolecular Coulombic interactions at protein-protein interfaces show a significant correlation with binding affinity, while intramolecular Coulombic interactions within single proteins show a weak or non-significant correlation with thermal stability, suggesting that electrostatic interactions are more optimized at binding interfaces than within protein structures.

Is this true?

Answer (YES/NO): NO